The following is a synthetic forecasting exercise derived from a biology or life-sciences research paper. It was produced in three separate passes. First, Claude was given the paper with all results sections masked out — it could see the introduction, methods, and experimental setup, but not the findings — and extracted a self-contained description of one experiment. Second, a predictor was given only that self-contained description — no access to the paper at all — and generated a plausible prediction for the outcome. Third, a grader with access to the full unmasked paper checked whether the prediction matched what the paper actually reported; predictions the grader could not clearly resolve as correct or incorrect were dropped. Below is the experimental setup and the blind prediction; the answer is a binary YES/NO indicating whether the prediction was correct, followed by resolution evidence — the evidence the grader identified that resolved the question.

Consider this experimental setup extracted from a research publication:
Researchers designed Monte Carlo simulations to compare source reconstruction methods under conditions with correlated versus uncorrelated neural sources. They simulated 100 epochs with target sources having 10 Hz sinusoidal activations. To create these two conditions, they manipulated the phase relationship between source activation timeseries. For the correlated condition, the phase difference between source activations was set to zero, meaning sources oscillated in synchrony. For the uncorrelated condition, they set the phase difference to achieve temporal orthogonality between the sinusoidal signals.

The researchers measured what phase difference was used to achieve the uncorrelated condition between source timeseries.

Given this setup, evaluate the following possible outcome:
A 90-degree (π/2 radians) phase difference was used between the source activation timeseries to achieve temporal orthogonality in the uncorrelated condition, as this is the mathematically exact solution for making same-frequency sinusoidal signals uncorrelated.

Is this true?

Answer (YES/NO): YES